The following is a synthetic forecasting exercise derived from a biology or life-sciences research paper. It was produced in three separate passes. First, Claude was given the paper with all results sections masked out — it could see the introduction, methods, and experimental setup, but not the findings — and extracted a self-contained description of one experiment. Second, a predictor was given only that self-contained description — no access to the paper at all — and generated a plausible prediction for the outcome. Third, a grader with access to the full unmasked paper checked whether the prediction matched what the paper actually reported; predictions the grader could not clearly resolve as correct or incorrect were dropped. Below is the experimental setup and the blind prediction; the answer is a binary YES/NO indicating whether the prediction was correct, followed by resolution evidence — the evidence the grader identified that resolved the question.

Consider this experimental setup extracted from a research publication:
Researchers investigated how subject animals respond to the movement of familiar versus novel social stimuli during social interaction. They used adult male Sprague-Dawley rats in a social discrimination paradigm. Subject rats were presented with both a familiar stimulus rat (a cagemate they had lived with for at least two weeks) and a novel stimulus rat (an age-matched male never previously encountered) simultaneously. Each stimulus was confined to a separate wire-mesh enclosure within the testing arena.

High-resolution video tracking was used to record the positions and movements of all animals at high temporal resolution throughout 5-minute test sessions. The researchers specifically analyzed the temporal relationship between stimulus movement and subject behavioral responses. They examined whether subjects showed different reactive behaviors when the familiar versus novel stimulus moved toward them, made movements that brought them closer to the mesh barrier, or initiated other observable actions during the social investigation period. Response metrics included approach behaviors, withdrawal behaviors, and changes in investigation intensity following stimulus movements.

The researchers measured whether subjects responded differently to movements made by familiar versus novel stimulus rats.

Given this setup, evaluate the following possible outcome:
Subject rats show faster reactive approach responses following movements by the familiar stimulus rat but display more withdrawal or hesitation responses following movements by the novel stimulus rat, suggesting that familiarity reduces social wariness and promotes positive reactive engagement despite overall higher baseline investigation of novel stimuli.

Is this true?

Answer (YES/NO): NO